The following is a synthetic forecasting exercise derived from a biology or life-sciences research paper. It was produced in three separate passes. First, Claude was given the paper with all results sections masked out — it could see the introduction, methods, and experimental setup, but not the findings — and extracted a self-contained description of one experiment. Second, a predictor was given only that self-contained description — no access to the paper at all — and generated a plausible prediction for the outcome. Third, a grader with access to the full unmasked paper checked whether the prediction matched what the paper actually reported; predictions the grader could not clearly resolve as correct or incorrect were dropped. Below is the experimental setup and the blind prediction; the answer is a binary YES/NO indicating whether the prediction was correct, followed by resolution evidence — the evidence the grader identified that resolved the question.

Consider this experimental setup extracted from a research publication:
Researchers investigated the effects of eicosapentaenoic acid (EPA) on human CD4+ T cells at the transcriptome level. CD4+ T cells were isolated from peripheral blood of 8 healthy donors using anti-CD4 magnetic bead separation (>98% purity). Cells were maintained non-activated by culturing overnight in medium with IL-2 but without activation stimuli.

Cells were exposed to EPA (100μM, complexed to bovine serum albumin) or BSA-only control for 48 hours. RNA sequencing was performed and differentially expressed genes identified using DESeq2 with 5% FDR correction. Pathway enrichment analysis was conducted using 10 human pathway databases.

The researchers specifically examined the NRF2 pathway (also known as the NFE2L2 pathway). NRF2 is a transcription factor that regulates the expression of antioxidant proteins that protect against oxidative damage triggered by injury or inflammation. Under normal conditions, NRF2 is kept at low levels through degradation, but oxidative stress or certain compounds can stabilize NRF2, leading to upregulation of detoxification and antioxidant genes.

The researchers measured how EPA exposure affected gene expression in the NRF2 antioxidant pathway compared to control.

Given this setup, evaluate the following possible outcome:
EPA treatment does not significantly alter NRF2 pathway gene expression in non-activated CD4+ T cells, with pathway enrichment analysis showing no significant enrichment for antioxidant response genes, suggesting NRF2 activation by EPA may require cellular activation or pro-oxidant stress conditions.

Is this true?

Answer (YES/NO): NO